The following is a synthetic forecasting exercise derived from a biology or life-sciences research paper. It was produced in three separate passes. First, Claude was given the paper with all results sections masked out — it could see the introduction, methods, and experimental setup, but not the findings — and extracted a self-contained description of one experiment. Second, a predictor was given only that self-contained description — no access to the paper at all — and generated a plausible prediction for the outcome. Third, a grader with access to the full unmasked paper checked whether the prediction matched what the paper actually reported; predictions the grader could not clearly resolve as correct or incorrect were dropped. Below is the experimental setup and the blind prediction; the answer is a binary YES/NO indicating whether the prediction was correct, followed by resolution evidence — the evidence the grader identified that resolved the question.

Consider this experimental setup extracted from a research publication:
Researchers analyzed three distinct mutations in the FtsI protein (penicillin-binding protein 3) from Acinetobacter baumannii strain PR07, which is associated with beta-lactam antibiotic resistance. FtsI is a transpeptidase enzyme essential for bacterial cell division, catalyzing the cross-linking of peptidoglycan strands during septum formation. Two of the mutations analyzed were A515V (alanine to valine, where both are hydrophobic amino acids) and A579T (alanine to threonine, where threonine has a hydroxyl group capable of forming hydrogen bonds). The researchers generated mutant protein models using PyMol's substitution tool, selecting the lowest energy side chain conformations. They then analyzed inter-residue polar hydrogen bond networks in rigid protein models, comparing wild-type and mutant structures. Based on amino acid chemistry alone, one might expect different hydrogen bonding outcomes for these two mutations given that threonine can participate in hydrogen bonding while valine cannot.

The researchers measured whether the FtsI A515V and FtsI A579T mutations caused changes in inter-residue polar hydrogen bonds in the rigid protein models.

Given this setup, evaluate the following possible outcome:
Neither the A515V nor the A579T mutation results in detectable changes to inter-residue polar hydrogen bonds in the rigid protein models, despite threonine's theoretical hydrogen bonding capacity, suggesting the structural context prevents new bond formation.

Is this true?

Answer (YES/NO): NO